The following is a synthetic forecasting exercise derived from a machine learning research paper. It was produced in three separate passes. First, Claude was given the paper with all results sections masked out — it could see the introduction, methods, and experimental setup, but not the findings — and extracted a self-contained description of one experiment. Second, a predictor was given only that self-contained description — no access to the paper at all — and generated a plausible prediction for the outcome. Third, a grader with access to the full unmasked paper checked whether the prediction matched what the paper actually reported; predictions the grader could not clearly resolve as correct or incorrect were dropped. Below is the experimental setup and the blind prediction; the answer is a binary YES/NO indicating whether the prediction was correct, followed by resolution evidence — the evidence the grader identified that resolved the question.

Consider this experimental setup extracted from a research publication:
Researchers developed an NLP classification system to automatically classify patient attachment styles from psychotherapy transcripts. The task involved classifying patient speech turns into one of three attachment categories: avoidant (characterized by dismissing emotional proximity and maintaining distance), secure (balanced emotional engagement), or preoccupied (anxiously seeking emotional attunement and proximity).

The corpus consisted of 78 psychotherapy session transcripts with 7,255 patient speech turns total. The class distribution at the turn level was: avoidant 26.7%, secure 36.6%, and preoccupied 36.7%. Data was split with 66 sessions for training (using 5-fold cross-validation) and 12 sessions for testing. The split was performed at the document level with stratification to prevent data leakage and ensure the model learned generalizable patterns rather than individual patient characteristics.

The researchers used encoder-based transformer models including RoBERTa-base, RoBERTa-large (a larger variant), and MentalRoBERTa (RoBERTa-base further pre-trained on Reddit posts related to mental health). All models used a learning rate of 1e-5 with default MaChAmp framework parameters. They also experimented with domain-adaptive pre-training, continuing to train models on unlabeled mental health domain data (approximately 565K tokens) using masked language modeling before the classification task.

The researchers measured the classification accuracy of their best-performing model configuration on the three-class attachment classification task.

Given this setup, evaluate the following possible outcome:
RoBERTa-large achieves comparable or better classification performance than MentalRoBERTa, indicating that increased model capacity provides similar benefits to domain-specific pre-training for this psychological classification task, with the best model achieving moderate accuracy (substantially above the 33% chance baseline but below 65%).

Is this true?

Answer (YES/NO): NO